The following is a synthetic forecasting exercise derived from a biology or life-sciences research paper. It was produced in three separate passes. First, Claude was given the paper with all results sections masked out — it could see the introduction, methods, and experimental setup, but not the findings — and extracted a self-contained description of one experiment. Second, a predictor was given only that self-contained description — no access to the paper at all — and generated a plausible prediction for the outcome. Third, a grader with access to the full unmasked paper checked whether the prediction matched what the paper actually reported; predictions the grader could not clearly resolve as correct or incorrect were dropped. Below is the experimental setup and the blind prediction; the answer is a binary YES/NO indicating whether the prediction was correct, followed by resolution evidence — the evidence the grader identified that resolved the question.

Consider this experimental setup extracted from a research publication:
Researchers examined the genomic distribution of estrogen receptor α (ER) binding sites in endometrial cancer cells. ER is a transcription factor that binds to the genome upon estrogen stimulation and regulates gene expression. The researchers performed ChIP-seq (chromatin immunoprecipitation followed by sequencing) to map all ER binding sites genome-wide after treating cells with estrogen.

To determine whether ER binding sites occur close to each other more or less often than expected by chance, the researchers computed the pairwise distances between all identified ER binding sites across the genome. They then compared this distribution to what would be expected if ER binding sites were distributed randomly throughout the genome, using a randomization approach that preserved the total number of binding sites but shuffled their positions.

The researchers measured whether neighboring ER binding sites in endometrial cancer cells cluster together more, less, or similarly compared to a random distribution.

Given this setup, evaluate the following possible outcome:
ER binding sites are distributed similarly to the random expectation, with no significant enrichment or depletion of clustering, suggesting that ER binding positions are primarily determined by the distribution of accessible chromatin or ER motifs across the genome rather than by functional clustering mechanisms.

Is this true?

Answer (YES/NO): NO